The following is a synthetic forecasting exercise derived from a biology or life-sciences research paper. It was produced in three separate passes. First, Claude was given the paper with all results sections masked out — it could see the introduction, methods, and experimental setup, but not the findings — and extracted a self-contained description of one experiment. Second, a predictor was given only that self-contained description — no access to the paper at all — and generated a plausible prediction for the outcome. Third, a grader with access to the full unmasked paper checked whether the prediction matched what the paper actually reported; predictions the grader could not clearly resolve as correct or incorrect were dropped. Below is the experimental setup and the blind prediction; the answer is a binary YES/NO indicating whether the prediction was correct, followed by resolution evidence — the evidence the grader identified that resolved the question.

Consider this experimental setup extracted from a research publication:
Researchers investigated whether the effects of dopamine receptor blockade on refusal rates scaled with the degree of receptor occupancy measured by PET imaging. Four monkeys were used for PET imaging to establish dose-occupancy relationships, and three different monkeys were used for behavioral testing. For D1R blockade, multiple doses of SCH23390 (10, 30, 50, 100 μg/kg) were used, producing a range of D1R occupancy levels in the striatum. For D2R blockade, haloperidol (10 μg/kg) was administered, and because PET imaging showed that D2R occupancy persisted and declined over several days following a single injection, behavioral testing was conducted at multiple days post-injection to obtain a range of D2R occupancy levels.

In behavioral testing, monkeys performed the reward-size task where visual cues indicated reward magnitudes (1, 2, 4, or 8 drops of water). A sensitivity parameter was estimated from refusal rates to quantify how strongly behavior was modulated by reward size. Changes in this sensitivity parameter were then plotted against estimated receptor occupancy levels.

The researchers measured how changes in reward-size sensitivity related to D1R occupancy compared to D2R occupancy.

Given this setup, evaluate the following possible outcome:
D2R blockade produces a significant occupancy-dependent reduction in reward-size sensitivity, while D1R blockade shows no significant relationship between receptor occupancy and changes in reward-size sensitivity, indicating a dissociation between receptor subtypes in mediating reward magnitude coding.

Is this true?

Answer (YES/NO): NO